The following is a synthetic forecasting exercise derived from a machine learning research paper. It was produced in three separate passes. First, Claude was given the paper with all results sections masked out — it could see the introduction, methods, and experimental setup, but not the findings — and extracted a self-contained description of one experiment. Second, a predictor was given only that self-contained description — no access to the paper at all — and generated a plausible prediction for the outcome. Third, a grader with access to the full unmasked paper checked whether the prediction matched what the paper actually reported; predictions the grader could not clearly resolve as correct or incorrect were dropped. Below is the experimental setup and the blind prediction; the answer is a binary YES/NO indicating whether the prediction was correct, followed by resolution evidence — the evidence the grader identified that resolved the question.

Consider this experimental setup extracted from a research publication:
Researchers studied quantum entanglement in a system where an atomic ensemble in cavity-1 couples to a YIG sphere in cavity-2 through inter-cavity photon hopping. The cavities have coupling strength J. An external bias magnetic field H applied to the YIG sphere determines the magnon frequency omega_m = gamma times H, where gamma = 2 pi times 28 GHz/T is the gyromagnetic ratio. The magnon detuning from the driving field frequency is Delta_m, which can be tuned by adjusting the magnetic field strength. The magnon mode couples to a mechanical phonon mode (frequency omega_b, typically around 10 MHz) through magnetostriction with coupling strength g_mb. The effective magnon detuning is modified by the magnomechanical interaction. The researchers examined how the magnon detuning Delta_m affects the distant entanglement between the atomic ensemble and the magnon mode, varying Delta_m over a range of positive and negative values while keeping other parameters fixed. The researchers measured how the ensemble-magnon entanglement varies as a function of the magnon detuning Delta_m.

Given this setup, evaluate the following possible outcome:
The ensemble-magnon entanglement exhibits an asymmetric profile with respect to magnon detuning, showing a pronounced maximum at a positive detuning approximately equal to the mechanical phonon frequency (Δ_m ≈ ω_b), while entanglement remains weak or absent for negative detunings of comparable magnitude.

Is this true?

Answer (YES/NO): NO